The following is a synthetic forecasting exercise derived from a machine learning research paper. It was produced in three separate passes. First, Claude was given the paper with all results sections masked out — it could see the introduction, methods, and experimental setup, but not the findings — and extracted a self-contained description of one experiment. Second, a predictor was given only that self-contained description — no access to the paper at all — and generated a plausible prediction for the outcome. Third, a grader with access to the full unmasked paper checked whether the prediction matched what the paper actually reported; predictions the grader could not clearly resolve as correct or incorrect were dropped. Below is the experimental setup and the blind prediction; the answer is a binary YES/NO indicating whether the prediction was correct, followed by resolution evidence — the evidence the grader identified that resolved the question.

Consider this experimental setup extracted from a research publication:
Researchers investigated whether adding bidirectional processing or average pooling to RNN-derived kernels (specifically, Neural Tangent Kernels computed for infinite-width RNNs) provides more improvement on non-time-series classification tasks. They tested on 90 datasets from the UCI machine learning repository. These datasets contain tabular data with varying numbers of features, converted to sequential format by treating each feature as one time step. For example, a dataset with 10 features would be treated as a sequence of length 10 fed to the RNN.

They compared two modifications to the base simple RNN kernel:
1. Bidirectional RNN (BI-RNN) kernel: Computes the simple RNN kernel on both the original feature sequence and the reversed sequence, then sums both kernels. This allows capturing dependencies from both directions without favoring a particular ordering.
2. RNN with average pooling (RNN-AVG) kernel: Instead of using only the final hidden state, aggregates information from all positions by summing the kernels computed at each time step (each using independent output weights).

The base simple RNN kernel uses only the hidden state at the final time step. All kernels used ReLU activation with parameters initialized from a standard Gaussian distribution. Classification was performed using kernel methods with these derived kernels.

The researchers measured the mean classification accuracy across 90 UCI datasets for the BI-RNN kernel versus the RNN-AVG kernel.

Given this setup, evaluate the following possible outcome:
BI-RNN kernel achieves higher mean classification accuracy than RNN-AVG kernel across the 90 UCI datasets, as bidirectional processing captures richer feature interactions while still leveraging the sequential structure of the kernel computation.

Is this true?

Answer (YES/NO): YES